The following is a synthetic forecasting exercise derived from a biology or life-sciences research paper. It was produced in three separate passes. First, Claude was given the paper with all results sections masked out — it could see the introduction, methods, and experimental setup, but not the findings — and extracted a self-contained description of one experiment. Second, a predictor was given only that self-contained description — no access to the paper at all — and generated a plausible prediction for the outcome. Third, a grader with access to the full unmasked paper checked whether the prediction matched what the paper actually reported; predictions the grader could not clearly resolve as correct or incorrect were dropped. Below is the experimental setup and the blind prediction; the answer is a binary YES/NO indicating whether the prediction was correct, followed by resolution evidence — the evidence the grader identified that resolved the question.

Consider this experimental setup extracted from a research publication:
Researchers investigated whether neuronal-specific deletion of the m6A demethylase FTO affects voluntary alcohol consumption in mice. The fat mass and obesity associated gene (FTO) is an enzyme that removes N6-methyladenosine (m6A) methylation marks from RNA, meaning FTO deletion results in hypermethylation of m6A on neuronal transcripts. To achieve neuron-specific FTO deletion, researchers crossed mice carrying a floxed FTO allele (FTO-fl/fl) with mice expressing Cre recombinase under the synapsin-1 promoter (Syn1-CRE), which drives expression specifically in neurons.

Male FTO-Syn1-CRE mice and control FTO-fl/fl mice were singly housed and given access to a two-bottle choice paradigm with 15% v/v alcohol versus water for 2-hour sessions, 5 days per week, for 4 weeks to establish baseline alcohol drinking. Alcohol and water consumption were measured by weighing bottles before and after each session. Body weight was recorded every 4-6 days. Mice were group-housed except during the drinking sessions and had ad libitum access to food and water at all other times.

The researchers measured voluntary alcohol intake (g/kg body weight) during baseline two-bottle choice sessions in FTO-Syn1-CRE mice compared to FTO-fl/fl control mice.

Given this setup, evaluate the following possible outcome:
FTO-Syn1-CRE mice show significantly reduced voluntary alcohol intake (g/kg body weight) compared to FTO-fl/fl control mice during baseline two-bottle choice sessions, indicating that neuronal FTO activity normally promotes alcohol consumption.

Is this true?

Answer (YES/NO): NO